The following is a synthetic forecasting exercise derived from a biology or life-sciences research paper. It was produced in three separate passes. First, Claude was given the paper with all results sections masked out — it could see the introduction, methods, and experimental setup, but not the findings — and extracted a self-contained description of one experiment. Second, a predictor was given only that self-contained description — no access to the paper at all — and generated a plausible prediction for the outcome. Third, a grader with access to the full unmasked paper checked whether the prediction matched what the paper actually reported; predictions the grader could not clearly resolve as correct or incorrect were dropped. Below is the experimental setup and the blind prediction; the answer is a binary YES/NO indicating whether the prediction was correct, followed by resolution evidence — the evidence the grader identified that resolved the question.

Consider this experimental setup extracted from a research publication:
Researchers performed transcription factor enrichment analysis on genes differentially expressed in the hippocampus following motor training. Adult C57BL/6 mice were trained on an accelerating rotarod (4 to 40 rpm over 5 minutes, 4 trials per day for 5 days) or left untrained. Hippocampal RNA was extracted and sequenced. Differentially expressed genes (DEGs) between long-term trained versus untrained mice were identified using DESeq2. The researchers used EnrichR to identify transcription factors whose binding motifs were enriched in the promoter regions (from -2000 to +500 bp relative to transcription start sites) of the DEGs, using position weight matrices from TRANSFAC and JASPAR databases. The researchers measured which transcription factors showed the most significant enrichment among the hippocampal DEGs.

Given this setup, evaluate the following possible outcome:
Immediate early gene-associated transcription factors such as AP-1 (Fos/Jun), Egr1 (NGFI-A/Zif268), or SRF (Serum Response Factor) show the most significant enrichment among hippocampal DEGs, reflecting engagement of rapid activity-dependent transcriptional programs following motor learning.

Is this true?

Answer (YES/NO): YES